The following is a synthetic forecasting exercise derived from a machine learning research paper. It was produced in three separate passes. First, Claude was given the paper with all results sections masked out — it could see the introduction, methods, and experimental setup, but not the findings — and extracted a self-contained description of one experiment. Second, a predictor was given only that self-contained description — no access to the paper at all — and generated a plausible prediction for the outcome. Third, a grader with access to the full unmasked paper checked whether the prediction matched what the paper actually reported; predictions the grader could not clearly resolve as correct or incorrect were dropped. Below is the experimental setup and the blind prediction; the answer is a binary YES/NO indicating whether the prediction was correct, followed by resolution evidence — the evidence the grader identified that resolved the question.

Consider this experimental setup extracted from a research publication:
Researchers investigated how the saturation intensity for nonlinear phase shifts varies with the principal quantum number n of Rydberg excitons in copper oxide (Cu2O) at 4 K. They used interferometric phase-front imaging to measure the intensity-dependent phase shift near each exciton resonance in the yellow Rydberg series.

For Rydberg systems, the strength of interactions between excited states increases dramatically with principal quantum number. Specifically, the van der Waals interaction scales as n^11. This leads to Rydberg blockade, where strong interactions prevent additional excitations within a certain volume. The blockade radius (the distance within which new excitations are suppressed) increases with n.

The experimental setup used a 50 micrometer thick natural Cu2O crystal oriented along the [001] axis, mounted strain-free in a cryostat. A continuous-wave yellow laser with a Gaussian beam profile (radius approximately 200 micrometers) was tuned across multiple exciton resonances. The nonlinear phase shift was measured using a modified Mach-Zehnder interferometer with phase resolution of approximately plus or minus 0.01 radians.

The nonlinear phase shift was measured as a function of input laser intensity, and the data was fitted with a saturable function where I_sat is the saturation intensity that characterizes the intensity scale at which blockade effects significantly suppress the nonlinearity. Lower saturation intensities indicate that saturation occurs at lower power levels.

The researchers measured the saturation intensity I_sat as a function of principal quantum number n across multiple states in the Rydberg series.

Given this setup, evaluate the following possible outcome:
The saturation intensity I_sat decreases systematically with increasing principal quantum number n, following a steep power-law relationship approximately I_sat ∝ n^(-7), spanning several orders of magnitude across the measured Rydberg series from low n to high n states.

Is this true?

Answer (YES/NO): YES